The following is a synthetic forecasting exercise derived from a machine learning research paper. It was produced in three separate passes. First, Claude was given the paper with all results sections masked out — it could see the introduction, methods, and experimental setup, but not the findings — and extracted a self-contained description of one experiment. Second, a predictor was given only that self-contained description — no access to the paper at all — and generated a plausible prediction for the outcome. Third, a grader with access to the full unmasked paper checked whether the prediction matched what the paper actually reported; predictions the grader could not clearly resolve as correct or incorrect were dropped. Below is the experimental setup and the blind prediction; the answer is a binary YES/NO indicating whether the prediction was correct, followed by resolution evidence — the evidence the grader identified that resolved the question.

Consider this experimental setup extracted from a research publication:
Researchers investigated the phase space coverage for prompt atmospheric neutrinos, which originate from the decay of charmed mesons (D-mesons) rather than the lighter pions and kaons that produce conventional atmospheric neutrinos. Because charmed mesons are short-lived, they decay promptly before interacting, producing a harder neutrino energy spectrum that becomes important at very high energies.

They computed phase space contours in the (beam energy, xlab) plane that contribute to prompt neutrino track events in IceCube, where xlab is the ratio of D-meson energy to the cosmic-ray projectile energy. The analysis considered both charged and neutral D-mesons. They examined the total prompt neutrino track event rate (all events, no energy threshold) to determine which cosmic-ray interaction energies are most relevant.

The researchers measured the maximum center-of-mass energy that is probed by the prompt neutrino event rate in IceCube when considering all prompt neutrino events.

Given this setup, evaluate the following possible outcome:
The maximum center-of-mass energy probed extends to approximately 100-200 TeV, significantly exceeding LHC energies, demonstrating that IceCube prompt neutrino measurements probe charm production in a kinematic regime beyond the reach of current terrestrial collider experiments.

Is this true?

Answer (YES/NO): NO